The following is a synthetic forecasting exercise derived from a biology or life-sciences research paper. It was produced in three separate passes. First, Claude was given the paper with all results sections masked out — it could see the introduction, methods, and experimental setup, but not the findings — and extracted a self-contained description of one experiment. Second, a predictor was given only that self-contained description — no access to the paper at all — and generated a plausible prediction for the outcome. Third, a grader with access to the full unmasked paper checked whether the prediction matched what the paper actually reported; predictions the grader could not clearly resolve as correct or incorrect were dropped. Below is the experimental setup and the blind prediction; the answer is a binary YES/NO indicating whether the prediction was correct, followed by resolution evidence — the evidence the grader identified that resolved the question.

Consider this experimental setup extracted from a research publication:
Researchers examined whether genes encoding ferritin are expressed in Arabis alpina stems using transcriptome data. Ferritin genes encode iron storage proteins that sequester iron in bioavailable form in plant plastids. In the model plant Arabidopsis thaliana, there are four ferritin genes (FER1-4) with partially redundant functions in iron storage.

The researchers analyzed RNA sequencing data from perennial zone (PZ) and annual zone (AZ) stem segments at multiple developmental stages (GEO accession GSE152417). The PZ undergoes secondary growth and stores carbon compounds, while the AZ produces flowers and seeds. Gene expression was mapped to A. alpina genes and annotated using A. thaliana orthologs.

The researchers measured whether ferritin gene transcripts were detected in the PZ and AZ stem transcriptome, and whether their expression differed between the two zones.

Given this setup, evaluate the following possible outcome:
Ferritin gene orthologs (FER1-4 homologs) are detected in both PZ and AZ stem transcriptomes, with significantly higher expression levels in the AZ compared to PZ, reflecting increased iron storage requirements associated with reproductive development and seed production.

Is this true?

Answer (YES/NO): NO